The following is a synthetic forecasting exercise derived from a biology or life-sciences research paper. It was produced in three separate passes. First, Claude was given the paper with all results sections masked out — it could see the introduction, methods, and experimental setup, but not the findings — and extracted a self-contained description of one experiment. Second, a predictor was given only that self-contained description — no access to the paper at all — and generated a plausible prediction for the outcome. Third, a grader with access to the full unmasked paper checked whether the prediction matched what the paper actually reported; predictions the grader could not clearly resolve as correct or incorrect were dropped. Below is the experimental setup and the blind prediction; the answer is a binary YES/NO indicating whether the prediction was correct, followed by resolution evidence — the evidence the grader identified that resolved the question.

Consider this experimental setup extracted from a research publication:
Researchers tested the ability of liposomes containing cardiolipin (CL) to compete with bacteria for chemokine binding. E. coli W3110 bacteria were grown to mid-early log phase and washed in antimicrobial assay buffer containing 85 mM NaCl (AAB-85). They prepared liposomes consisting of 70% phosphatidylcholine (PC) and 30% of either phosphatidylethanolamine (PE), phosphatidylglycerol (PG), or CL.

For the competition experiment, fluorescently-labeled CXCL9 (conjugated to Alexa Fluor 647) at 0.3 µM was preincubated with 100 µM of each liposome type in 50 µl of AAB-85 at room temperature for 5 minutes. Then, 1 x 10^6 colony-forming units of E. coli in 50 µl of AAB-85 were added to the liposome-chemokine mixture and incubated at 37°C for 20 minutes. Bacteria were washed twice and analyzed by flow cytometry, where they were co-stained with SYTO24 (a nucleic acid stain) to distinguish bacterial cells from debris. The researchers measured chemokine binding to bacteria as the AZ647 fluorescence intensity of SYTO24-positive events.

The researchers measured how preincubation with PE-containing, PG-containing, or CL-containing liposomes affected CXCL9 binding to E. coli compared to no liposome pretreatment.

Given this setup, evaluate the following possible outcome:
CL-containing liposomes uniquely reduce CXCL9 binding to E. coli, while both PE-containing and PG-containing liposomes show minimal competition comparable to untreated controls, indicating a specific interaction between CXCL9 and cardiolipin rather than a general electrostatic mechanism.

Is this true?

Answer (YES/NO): NO